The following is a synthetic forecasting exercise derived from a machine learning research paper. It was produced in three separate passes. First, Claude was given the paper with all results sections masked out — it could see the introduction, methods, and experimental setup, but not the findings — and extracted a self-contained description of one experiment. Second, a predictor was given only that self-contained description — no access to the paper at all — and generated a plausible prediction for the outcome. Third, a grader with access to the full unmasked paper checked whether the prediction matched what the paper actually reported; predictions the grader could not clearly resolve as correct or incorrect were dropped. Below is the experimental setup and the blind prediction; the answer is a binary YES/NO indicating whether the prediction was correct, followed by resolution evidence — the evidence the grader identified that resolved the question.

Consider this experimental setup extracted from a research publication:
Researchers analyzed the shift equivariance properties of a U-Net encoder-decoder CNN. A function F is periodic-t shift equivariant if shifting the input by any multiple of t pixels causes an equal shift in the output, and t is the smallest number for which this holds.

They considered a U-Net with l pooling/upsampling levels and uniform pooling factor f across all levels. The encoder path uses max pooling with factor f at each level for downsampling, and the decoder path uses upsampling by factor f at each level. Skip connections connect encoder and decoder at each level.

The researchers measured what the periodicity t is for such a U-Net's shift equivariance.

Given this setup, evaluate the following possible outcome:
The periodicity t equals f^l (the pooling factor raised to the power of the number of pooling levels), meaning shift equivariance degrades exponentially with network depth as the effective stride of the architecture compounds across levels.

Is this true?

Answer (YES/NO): YES